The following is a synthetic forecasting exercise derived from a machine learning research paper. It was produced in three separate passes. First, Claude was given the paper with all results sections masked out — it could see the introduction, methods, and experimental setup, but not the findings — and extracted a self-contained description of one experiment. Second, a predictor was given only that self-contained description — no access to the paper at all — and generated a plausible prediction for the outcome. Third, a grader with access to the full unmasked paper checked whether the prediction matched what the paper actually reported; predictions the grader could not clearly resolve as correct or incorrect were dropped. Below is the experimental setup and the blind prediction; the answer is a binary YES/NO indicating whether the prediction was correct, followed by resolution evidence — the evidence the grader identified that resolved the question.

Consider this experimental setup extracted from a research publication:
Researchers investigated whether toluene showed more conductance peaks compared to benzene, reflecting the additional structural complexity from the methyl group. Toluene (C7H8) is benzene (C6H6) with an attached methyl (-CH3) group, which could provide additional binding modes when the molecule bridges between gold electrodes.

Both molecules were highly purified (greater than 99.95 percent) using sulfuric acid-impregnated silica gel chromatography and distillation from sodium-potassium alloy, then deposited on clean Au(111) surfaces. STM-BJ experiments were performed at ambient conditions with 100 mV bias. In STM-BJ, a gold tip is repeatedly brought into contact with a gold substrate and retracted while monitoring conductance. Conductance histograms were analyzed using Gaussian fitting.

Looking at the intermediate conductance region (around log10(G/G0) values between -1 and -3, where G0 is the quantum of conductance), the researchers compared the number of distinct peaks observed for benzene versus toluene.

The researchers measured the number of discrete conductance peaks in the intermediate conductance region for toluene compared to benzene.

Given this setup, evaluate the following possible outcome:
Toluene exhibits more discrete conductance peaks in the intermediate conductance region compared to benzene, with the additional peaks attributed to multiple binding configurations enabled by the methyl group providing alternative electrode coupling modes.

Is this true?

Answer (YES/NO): YES